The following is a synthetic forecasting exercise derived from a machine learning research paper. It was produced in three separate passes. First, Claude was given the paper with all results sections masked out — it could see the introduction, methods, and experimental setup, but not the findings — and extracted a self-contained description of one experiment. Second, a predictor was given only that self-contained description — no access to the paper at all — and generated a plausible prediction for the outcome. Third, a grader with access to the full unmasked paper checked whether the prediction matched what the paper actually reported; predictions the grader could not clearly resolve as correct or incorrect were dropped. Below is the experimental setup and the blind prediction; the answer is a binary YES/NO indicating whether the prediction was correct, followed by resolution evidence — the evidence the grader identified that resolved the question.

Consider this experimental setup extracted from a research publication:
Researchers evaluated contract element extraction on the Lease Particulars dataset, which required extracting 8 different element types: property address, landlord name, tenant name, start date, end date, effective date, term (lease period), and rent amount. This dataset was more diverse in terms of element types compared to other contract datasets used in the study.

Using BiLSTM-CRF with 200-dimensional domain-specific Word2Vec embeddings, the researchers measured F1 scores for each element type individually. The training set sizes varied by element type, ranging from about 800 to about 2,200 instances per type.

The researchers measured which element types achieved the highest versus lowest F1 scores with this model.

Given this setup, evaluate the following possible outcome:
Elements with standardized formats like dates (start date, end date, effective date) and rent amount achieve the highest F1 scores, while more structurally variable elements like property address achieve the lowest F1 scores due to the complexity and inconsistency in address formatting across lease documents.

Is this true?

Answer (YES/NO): NO